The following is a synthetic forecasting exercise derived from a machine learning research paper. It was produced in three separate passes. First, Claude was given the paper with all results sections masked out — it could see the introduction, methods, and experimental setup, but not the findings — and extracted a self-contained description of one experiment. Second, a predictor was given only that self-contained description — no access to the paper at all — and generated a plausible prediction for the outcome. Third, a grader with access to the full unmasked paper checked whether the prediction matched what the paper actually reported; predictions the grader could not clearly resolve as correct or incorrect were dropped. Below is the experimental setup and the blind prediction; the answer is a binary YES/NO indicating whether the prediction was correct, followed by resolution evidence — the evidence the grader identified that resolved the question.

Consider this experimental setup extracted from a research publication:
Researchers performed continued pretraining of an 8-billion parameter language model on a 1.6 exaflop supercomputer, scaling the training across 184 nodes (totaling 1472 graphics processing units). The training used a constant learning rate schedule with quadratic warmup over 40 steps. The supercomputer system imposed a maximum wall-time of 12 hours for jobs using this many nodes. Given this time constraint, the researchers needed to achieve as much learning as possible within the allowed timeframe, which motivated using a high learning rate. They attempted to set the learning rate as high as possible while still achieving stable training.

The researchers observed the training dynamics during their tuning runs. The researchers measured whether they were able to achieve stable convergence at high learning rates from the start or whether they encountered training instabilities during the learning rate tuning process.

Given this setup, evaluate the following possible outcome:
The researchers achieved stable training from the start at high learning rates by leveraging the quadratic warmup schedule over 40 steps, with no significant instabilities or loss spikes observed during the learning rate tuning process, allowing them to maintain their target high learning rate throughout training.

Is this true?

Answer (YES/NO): NO